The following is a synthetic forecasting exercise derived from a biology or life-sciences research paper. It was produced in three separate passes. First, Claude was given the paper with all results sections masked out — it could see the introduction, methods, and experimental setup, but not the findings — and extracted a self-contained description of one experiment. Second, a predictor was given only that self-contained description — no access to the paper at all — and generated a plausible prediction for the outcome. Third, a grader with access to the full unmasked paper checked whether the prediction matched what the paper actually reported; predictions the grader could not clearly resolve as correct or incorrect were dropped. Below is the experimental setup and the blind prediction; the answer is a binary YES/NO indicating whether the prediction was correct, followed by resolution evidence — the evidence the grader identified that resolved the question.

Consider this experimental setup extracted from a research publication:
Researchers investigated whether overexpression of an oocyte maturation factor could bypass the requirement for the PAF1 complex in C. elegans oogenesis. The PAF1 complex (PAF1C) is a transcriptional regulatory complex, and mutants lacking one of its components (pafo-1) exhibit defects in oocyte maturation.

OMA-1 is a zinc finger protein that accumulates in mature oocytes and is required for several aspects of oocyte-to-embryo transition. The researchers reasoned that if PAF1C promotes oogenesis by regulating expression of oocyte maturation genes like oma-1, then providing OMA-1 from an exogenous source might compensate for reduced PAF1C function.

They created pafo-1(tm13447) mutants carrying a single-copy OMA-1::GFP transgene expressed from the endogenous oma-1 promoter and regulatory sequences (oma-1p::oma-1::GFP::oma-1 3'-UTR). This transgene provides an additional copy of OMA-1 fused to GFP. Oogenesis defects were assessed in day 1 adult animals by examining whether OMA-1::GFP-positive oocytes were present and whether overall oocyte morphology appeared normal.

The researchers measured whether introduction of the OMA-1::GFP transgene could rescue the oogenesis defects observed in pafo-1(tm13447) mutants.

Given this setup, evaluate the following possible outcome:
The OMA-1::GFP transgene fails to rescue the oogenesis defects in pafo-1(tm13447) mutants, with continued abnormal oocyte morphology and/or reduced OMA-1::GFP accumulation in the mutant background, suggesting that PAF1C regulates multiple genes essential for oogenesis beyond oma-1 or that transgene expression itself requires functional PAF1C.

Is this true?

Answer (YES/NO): NO